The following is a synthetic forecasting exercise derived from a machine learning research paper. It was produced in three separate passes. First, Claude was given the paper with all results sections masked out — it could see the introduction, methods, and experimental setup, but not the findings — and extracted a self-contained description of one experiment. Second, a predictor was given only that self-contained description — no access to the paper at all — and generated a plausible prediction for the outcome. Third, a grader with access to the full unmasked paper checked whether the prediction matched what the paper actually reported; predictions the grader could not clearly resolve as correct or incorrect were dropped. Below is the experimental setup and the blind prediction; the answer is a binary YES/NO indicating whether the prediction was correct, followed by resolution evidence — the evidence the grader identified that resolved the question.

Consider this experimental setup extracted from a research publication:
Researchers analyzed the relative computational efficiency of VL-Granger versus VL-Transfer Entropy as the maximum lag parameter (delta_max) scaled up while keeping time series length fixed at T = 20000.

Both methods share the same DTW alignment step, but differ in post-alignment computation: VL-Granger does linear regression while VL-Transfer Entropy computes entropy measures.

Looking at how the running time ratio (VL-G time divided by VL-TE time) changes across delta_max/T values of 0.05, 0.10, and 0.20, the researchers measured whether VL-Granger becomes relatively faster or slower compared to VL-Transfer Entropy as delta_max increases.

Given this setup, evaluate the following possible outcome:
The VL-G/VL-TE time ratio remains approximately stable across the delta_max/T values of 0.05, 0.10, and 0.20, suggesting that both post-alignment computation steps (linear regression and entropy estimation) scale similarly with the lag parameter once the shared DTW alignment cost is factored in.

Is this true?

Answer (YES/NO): NO